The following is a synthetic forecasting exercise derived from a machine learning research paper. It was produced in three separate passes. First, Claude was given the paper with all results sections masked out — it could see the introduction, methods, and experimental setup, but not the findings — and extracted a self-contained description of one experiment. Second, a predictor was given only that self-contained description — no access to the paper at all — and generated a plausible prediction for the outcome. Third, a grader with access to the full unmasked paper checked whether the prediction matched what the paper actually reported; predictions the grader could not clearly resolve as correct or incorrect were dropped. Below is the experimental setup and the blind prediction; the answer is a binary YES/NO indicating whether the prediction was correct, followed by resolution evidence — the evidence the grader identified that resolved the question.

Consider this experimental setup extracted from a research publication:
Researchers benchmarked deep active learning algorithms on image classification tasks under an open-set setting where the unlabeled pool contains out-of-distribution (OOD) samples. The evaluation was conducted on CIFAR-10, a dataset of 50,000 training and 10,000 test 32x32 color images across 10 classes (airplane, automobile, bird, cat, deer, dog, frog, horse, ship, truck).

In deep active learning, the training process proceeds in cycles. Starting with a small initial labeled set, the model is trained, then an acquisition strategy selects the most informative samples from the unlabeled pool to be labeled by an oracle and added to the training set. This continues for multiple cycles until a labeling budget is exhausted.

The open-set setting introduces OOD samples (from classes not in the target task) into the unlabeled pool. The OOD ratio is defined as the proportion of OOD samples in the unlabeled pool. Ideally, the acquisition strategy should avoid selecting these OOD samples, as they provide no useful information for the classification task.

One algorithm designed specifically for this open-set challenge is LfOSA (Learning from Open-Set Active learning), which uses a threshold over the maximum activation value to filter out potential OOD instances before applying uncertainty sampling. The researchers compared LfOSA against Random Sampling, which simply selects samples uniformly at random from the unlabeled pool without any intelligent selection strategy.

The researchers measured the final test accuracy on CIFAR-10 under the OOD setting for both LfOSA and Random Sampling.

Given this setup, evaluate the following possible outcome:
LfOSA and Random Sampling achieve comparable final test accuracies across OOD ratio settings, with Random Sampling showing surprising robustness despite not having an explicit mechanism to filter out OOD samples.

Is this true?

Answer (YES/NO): NO